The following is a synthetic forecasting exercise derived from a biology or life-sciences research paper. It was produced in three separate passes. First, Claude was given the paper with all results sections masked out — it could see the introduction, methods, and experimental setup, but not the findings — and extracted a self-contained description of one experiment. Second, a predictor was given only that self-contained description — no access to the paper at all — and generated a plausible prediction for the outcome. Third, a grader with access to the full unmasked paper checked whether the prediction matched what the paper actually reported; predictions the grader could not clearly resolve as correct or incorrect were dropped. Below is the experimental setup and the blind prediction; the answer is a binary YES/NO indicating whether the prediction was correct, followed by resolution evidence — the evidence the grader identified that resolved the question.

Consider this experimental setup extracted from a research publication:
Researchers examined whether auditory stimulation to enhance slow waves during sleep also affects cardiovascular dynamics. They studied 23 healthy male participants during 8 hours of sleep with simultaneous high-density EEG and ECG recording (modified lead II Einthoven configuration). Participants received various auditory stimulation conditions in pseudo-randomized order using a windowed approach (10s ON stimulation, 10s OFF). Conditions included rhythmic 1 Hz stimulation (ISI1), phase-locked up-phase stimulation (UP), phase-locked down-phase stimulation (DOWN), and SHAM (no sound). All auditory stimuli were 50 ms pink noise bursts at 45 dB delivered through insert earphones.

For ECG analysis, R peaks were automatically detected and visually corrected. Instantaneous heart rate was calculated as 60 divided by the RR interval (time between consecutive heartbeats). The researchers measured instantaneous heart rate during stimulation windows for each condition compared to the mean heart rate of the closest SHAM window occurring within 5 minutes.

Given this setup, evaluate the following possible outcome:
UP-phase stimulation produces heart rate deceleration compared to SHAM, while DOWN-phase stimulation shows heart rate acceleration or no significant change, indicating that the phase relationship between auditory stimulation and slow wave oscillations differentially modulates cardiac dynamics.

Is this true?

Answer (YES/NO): NO